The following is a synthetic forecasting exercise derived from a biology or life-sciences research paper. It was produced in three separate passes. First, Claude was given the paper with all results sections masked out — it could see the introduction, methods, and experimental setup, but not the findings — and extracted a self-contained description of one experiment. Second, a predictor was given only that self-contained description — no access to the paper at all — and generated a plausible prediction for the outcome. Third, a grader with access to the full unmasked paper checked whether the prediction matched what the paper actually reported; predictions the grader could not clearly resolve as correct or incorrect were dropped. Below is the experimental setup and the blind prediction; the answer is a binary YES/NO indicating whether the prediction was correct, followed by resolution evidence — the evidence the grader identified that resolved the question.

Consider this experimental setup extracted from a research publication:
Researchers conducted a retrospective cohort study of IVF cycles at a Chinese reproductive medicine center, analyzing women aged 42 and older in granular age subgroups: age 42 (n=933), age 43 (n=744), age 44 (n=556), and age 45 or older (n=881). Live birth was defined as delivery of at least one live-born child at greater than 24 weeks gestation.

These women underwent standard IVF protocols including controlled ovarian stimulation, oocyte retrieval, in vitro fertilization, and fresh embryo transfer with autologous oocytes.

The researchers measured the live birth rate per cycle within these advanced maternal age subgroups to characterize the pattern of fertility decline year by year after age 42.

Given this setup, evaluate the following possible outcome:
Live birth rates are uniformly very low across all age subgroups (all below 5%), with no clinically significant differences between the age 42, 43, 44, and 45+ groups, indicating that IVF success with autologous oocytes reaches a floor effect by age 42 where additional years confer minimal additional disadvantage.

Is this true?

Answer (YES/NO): NO